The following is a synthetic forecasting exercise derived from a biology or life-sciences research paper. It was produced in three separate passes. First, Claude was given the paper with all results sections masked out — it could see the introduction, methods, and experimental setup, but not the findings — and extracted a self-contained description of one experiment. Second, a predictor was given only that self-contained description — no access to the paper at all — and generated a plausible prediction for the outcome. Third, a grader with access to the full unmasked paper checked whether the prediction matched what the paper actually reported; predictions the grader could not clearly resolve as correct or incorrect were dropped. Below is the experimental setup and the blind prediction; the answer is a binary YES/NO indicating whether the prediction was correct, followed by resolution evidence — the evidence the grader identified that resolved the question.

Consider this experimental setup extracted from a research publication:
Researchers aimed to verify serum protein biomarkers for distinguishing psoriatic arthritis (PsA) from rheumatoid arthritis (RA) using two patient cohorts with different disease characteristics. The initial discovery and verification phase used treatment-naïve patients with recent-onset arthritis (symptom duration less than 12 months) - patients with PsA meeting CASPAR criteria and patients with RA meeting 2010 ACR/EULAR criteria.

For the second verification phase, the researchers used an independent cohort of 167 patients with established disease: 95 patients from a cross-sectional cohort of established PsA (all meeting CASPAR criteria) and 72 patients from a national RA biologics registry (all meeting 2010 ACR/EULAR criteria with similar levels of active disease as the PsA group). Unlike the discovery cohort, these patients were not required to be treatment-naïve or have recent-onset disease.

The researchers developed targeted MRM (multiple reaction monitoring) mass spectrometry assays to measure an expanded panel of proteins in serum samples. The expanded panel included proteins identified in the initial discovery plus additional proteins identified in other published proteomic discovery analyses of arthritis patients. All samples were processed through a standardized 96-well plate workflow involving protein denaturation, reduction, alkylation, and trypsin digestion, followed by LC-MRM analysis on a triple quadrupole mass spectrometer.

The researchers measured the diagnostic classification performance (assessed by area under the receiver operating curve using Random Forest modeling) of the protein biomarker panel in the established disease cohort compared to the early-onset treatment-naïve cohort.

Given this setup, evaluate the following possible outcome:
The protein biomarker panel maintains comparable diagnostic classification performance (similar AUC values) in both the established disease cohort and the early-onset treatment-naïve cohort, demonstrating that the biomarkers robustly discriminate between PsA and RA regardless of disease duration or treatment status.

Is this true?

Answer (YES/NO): NO